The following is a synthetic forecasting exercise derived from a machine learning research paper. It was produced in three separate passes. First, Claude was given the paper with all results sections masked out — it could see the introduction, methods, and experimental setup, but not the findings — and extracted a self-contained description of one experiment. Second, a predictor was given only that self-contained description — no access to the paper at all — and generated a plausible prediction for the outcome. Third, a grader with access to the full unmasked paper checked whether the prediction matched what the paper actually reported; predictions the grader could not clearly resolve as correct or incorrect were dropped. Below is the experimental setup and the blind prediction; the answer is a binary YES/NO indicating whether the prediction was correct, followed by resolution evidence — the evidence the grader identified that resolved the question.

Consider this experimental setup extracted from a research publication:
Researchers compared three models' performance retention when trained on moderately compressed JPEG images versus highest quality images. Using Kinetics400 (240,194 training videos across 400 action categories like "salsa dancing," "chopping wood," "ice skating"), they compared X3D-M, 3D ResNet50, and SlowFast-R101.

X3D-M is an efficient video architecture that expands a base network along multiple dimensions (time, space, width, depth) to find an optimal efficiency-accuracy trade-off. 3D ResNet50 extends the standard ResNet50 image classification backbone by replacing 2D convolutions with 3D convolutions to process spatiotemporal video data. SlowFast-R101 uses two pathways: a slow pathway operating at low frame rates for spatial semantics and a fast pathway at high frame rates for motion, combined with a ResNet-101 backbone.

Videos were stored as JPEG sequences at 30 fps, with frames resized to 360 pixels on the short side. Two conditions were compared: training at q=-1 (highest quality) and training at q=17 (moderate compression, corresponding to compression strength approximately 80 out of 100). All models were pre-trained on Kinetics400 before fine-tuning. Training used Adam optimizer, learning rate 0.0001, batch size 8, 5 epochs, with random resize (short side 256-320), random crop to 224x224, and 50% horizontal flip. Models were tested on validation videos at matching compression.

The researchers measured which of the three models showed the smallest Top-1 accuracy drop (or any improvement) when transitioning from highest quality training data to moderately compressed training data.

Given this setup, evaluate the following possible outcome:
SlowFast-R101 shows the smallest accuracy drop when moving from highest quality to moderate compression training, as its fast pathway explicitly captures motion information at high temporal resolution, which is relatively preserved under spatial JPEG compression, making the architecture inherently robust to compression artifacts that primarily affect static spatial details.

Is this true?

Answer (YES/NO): NO